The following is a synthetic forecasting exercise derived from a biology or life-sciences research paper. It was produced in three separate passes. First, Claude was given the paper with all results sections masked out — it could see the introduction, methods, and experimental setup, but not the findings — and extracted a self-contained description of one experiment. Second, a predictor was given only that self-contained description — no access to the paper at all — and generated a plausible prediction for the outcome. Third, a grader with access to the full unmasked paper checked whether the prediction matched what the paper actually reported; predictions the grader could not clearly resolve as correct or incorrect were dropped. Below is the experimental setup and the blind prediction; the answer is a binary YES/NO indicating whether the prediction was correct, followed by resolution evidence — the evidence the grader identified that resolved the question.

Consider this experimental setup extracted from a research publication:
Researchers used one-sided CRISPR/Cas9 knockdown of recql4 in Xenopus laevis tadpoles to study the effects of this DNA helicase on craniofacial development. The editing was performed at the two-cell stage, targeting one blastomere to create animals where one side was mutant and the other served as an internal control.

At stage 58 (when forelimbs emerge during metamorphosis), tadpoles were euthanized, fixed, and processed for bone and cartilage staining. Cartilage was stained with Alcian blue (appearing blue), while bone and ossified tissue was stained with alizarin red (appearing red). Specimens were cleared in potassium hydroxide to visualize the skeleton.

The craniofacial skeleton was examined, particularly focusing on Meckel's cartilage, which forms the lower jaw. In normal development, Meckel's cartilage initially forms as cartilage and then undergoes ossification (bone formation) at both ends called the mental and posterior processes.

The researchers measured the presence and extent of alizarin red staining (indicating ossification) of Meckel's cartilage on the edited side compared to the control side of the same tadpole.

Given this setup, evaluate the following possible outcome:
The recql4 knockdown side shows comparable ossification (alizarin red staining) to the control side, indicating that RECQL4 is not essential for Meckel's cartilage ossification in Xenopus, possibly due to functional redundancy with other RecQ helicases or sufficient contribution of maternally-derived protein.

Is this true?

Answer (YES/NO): NO